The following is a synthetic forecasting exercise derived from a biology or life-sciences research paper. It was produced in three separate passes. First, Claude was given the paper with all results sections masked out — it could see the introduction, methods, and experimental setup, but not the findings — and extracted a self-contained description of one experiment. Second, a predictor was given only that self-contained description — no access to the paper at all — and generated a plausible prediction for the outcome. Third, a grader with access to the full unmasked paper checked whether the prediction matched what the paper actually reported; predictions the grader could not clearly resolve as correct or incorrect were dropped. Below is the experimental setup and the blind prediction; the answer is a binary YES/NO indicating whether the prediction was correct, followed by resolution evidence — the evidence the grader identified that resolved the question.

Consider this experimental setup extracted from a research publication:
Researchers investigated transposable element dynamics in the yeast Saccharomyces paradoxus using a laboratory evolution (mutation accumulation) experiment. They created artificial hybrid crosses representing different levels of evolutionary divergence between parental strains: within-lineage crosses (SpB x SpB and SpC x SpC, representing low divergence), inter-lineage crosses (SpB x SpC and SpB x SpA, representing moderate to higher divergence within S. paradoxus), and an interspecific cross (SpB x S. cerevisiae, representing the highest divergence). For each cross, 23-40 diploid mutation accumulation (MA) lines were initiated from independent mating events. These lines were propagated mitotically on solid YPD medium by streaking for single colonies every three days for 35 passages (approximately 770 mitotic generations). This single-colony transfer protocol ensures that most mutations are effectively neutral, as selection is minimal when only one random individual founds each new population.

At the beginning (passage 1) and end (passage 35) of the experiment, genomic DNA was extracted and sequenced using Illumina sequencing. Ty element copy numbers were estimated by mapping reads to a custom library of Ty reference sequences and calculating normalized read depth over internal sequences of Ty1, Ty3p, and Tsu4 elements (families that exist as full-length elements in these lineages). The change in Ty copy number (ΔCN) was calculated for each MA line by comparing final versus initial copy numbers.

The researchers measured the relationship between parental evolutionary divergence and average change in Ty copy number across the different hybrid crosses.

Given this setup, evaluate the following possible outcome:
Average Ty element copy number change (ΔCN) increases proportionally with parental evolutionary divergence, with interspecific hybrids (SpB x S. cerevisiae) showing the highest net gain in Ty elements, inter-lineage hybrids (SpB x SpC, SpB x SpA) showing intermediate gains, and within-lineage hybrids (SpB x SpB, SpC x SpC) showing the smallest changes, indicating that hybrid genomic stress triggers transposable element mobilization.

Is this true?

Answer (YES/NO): NO